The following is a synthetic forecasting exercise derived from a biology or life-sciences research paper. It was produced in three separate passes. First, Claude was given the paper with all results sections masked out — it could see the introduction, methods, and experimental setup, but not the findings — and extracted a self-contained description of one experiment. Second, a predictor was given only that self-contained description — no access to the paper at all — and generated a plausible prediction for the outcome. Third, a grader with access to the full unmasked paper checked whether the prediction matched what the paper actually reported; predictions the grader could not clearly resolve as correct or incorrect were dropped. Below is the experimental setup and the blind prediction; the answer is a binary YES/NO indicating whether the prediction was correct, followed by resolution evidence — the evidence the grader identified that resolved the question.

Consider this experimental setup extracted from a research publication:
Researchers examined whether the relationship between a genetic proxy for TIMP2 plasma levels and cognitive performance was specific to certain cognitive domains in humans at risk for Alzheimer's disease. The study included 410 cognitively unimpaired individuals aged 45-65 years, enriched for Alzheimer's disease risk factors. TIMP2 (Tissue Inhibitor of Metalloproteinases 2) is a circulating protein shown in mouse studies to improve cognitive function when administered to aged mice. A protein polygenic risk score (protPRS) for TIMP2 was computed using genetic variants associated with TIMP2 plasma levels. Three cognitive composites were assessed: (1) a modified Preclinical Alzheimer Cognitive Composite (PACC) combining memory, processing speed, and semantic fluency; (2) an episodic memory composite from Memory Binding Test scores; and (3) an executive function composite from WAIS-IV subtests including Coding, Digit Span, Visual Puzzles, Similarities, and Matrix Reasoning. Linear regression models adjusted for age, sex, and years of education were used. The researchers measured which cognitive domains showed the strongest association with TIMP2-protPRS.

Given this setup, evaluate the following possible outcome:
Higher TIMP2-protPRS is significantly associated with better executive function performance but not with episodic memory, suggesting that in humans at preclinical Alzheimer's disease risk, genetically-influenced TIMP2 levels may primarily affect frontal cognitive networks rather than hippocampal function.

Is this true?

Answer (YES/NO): NO